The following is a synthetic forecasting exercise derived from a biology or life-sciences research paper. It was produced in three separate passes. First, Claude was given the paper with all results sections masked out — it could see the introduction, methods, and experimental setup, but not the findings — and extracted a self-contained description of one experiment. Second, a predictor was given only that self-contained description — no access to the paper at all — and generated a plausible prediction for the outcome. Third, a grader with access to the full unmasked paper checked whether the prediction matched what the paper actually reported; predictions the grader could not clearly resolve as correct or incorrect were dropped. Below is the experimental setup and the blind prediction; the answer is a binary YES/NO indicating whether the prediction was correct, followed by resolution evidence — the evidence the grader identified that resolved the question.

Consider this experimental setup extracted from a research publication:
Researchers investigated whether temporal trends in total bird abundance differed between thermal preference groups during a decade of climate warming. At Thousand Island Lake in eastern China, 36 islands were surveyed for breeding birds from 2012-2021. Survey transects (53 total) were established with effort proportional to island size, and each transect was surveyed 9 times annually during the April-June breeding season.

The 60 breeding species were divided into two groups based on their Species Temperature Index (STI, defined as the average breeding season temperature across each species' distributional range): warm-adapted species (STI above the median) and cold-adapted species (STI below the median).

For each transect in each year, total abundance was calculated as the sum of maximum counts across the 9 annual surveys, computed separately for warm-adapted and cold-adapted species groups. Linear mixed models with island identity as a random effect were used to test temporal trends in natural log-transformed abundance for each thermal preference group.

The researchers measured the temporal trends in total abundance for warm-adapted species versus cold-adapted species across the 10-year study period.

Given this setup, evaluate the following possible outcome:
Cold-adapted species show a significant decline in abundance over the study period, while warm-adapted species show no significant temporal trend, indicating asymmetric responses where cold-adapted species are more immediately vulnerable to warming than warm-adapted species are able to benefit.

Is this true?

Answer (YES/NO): NO